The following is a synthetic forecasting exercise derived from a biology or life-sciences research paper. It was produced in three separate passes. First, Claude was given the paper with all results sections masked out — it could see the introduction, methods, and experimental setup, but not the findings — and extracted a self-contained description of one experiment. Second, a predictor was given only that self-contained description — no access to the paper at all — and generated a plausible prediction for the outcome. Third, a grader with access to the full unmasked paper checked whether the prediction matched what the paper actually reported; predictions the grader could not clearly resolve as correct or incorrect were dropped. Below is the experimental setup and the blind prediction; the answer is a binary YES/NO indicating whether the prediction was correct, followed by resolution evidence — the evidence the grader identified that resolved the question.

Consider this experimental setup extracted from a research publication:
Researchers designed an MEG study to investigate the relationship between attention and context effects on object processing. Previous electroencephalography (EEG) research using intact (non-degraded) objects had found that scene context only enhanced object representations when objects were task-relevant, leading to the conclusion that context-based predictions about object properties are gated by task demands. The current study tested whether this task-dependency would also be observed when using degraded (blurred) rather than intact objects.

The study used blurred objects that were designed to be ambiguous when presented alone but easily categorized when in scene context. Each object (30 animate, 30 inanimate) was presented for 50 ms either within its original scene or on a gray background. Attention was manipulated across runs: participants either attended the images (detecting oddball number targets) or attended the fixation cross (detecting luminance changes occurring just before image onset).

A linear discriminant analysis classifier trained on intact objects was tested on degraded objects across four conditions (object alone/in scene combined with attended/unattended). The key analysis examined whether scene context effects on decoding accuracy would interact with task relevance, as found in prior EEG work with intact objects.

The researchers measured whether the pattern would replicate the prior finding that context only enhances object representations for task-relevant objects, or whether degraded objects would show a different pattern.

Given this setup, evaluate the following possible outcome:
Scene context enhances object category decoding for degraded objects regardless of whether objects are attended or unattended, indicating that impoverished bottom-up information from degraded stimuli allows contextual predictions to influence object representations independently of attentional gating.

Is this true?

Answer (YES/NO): YES